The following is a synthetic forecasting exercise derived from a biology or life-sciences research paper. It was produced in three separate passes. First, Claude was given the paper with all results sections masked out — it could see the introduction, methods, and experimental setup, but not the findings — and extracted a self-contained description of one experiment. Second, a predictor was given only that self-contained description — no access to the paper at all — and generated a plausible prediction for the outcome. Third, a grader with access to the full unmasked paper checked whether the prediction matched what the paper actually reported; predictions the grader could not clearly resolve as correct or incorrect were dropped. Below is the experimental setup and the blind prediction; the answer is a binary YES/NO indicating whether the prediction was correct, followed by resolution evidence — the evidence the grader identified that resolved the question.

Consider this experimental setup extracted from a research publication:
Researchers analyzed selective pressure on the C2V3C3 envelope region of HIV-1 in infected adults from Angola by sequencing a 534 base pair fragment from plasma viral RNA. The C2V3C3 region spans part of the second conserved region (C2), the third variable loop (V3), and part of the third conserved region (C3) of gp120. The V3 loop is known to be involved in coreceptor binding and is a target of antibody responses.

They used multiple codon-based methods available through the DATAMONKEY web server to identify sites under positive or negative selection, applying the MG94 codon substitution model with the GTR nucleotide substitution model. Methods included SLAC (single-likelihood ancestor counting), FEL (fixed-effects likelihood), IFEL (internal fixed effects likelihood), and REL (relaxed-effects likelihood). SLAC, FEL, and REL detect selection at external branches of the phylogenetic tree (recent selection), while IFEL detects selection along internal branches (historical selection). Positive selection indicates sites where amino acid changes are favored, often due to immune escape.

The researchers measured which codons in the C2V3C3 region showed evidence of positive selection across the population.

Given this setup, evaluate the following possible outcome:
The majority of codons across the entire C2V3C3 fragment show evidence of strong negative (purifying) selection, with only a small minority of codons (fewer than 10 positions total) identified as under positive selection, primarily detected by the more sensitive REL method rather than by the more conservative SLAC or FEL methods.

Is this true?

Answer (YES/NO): NO